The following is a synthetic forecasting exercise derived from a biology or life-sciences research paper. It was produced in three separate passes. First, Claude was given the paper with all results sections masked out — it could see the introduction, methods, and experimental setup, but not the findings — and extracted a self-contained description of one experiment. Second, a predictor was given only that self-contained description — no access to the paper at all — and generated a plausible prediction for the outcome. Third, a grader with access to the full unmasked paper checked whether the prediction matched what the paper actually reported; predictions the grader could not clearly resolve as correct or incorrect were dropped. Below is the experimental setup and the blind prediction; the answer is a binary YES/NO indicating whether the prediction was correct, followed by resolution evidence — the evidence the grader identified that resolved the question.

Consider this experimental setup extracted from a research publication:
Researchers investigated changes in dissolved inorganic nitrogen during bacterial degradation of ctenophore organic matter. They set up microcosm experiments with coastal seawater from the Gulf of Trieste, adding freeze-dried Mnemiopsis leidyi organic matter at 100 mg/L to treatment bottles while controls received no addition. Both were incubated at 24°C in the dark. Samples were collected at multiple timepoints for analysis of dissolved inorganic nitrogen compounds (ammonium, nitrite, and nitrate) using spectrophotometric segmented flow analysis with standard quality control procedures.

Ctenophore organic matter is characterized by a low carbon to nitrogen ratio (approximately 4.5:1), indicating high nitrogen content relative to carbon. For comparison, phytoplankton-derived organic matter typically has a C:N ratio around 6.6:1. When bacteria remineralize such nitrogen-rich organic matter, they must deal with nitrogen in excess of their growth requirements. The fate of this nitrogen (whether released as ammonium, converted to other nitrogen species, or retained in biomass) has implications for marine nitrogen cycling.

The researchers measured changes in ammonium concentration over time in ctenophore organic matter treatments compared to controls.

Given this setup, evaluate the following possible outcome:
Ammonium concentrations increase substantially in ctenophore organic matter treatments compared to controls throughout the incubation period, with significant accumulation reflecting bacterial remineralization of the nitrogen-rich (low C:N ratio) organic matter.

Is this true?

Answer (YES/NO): YES